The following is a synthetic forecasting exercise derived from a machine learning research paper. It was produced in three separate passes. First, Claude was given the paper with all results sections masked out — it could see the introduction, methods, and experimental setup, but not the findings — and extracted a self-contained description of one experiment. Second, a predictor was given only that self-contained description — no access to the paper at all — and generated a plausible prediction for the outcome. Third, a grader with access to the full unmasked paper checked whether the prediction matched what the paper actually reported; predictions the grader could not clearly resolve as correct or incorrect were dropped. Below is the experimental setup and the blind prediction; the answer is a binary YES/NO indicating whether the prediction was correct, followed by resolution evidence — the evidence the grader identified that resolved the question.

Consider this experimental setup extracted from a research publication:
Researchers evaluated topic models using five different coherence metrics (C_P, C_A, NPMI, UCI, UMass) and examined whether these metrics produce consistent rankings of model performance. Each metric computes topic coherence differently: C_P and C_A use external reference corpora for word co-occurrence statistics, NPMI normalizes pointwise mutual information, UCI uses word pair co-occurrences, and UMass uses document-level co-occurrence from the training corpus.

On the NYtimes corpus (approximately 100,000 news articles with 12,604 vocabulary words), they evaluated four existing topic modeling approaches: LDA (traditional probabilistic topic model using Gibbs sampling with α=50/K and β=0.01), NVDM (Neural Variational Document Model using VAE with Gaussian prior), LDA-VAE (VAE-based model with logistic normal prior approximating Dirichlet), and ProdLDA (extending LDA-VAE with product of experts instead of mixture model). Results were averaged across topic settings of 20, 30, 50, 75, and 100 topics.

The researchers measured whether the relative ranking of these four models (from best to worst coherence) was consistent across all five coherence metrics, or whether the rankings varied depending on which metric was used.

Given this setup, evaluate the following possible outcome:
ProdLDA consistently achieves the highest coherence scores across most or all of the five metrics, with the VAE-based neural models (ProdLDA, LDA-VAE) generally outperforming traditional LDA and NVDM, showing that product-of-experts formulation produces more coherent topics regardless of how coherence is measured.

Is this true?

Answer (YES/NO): NO